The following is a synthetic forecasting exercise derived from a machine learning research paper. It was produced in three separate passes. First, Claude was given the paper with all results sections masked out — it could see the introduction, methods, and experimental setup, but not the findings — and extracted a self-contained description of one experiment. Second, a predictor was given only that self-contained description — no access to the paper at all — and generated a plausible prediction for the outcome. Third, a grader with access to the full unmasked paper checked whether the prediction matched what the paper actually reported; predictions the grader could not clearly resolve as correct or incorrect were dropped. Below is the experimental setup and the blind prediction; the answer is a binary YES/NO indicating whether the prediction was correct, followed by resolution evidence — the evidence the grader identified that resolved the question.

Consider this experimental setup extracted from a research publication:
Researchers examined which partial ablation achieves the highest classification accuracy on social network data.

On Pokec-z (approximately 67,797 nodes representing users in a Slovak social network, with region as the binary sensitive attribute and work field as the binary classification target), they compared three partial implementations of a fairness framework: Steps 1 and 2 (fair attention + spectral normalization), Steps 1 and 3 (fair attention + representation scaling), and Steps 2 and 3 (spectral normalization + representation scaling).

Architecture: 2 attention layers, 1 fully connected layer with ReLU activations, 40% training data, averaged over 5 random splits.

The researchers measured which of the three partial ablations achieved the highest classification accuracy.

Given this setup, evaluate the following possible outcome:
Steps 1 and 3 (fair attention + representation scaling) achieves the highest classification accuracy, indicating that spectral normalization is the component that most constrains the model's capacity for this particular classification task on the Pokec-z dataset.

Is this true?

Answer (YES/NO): NO